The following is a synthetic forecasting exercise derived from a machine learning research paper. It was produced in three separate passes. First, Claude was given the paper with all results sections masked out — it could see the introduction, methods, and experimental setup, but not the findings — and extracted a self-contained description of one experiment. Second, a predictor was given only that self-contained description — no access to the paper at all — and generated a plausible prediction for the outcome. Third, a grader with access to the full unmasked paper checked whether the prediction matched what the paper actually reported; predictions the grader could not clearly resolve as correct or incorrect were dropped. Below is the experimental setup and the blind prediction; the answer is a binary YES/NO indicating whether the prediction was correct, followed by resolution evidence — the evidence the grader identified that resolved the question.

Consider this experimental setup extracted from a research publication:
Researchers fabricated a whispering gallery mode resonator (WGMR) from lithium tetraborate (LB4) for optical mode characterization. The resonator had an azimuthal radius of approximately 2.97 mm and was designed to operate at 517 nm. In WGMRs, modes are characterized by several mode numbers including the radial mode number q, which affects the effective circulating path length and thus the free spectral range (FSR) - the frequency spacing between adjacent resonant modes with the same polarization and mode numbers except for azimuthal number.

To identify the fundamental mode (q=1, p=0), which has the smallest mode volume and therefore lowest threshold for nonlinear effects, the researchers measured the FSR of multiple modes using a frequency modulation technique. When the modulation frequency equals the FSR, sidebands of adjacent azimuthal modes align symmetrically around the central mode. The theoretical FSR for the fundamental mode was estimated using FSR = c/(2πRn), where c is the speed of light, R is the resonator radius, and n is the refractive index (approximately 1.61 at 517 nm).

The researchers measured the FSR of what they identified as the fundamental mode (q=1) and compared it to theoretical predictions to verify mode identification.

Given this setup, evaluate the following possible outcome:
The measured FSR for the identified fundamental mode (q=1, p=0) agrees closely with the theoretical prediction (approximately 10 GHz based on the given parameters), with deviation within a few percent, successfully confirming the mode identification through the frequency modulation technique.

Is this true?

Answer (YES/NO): YES